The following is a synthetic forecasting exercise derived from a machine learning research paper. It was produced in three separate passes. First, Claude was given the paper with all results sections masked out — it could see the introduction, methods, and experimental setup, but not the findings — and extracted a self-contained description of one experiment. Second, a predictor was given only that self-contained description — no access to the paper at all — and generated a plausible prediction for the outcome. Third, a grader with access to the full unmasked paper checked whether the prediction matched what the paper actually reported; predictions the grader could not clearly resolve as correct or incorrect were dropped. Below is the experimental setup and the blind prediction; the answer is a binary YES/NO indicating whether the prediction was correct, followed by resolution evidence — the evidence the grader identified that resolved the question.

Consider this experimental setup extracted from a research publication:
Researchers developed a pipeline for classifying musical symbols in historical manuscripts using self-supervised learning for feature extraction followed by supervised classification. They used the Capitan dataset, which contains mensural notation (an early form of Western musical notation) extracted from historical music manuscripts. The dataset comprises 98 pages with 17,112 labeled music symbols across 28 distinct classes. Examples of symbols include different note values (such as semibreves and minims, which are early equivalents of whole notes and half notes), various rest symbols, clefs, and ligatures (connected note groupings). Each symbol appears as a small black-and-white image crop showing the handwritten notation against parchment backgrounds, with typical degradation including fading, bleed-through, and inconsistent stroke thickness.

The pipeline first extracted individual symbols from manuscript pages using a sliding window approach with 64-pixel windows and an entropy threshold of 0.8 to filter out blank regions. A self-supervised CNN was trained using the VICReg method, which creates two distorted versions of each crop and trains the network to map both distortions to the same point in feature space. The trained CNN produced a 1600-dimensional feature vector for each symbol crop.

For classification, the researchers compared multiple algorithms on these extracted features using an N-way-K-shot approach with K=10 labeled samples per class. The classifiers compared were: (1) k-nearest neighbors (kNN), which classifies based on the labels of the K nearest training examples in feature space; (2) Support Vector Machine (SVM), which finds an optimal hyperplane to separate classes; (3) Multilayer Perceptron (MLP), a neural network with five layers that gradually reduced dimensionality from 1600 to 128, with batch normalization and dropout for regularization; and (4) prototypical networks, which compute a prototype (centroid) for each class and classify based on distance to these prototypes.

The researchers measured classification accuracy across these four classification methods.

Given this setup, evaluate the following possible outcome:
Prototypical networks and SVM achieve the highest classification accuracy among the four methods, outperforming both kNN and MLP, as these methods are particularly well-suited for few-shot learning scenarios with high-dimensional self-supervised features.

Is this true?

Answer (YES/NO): NO